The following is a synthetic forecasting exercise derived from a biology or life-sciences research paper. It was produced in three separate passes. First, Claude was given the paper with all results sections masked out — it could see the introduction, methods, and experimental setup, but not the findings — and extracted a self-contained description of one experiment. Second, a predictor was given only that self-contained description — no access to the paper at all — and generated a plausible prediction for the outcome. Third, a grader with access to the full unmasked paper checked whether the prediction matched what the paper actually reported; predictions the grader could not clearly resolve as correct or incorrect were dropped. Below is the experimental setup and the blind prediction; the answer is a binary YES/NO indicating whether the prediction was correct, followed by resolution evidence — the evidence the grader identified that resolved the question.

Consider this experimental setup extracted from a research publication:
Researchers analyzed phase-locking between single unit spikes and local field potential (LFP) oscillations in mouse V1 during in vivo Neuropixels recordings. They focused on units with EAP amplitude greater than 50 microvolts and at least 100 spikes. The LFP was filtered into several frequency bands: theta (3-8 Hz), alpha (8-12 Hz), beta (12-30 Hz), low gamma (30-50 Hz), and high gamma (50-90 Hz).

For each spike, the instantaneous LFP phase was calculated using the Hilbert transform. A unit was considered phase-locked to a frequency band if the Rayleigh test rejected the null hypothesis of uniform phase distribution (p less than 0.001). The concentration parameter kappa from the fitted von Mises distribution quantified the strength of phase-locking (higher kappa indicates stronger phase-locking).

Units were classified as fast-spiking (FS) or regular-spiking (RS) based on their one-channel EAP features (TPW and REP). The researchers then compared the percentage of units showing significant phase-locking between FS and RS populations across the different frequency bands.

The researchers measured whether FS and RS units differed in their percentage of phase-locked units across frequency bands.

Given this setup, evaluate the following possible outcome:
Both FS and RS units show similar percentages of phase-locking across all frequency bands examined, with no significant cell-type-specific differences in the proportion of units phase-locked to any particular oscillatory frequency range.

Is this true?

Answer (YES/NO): NO